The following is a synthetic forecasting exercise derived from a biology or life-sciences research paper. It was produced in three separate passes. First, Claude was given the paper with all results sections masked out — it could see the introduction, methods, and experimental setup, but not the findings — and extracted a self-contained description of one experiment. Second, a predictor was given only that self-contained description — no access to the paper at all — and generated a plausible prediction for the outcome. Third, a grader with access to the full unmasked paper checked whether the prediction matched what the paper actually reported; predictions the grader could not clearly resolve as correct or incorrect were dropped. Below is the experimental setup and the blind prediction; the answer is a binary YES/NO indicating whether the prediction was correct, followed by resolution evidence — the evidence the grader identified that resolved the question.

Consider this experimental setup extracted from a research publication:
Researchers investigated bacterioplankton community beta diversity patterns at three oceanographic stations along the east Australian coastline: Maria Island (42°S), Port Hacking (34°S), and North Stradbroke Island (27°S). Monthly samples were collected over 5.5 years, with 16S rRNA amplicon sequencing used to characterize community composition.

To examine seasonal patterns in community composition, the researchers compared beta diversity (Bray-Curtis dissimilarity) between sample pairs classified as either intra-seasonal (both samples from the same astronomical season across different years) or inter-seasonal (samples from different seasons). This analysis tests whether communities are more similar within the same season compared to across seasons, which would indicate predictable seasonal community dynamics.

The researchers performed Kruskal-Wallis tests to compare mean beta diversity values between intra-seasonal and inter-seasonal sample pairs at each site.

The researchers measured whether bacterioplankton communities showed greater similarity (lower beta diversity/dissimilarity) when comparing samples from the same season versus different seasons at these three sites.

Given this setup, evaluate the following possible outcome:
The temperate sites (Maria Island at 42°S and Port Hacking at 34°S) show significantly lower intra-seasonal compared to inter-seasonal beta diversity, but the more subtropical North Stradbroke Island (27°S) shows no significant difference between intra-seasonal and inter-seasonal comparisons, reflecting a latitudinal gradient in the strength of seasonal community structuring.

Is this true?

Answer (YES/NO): NO